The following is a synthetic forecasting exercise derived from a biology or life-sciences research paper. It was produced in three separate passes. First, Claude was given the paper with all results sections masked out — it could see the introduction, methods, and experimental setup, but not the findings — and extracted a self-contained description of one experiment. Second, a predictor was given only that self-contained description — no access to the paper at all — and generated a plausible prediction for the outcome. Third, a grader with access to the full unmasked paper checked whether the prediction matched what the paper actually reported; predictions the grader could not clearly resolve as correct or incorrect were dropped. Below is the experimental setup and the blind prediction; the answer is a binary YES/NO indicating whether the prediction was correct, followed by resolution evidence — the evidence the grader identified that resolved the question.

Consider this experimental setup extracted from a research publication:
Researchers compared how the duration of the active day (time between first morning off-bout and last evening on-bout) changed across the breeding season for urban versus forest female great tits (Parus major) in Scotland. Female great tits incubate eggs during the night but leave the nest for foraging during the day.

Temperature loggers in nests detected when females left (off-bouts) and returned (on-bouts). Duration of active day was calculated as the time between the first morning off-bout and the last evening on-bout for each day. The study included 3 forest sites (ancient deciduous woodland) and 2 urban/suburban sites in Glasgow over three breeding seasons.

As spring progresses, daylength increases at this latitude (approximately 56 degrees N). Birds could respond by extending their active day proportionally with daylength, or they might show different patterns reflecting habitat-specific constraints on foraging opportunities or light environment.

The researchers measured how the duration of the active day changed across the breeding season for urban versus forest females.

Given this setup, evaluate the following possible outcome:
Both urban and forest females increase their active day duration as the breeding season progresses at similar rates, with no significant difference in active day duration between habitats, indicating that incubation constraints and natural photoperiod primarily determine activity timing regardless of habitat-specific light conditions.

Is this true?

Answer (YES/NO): NO